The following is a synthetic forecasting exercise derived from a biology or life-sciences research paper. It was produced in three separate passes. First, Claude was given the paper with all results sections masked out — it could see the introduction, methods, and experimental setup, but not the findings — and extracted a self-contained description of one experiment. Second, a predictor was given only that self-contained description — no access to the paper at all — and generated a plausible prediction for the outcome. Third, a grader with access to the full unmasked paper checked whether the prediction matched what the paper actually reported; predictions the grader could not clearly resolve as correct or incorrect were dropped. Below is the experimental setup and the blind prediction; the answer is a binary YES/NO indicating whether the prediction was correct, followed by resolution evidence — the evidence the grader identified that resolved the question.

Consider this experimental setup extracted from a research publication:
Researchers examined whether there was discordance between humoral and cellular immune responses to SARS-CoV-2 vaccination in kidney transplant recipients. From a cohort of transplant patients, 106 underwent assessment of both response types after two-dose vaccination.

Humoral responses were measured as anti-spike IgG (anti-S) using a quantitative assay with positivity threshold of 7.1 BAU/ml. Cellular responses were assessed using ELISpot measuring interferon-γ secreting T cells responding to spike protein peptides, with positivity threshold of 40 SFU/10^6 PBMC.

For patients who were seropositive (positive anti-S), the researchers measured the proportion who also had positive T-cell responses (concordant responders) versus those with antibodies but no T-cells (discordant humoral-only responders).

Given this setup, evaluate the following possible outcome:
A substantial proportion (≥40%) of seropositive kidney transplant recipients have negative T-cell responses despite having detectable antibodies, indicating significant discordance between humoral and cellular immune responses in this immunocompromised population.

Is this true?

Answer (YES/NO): YES